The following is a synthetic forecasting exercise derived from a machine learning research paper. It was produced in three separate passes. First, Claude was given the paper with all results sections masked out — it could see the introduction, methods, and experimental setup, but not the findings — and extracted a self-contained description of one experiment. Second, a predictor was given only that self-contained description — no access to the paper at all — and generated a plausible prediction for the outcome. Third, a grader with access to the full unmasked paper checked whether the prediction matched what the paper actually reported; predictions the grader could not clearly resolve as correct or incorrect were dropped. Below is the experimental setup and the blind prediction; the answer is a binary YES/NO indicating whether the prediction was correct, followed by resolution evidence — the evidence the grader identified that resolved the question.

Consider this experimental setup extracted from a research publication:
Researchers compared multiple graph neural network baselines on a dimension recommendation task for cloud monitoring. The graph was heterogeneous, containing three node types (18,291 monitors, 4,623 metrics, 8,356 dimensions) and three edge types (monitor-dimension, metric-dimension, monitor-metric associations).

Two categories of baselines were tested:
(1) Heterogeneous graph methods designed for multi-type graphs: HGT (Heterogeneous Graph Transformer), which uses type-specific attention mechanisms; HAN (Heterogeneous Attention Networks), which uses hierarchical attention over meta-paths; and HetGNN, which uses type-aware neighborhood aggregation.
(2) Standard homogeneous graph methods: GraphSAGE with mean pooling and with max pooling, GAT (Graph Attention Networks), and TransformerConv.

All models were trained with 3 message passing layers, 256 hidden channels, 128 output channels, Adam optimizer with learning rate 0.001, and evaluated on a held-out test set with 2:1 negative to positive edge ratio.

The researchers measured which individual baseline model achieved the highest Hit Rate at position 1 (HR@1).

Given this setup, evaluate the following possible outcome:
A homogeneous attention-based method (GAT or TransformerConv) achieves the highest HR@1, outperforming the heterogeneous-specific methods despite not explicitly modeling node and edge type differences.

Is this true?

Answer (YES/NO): NO